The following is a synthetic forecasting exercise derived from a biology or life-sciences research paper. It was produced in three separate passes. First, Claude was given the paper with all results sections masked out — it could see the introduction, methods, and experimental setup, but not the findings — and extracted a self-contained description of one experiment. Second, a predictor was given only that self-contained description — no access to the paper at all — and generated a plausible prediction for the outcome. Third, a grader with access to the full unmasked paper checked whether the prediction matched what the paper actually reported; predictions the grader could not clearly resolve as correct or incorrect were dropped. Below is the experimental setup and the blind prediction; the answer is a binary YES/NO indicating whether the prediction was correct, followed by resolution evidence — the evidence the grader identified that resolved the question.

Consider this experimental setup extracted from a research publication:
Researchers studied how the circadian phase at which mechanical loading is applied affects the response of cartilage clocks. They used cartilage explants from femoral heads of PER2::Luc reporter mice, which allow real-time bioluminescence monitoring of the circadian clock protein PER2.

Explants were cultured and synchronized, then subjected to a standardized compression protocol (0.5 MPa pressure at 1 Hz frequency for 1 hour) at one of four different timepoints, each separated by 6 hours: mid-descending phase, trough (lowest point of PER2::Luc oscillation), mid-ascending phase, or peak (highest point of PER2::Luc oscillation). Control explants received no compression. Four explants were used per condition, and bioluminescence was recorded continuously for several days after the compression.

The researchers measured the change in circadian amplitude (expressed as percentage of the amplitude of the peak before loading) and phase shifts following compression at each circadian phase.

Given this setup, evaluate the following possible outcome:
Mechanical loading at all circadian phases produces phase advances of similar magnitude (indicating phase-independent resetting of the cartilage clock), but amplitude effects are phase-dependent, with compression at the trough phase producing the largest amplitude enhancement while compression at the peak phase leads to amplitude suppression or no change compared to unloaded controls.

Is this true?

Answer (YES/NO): NO